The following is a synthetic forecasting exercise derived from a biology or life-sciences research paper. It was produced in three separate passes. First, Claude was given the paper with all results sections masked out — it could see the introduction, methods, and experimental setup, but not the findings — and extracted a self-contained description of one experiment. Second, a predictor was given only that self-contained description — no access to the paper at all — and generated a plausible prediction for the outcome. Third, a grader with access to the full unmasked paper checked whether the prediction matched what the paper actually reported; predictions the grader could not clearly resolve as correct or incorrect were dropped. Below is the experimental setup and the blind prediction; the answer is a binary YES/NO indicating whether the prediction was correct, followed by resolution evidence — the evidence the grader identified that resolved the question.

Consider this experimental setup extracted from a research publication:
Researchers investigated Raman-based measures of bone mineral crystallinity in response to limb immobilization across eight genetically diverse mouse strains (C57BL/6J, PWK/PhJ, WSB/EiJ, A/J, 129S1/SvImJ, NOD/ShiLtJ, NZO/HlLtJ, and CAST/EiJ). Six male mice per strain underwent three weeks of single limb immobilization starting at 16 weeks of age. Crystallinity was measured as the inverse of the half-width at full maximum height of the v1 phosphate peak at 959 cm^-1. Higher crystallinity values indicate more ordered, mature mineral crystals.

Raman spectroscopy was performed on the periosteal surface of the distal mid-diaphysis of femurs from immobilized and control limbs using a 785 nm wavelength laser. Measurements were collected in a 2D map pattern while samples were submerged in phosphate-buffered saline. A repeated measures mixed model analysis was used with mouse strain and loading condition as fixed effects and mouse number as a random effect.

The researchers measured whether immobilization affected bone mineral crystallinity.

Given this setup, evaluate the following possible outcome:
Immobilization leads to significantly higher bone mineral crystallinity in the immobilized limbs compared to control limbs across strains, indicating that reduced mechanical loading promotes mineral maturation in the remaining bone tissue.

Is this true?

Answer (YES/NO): NO